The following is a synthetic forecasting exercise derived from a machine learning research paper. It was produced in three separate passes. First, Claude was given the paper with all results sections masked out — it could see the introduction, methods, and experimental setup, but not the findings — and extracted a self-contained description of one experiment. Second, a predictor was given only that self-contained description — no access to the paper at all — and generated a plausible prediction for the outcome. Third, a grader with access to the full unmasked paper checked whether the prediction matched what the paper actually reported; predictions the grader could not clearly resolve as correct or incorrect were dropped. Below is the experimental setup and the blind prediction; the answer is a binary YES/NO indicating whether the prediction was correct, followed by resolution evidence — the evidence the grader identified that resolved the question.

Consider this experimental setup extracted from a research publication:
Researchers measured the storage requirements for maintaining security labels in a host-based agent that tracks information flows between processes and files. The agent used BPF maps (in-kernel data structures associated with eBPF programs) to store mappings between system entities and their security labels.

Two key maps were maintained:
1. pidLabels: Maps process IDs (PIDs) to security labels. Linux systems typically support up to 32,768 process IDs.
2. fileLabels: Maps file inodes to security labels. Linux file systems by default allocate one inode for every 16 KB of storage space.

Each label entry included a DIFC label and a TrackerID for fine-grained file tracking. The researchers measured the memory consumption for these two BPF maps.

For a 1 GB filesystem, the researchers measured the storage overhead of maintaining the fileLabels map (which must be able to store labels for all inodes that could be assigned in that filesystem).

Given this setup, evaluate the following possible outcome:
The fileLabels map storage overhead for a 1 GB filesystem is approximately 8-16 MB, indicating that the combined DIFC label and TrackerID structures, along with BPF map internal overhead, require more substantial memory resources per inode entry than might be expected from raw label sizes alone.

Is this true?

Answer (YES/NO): NO